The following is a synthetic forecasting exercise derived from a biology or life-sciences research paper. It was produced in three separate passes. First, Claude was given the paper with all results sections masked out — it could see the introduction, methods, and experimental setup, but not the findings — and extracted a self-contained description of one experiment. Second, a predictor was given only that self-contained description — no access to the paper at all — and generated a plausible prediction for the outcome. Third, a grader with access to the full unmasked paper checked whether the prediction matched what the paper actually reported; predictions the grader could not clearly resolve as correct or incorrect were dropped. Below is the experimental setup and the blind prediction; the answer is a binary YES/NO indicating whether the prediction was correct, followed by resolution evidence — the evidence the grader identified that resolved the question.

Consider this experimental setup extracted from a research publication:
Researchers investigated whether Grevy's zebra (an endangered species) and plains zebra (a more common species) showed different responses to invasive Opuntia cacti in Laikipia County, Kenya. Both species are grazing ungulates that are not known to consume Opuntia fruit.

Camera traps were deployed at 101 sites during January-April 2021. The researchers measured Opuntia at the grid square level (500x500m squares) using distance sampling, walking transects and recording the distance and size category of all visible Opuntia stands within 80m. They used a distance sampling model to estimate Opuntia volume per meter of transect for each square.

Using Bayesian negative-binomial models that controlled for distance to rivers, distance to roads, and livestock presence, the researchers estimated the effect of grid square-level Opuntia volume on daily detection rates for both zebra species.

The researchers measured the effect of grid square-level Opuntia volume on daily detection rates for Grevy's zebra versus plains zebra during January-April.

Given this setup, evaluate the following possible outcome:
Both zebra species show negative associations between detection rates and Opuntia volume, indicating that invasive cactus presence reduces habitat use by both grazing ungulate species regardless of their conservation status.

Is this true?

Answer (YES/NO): NO